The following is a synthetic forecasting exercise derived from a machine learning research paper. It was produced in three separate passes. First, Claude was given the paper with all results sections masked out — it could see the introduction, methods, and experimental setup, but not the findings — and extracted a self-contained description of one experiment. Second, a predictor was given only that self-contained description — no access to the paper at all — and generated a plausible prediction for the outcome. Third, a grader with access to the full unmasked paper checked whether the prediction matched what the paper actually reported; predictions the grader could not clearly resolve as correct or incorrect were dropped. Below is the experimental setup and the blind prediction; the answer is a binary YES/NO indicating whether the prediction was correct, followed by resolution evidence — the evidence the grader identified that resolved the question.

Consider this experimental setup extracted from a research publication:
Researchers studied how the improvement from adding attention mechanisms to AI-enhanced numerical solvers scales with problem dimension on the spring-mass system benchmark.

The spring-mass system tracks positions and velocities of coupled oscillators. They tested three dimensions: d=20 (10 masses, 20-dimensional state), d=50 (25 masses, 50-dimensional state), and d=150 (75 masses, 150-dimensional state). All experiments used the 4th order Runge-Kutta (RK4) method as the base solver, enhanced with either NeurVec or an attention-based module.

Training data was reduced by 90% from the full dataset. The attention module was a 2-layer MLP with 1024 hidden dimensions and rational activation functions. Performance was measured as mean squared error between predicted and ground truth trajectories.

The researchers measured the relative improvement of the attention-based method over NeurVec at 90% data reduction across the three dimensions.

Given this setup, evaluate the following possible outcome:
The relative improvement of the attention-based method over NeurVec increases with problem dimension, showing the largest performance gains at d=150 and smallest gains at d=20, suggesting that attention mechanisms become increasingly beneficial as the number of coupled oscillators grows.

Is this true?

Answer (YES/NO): YES